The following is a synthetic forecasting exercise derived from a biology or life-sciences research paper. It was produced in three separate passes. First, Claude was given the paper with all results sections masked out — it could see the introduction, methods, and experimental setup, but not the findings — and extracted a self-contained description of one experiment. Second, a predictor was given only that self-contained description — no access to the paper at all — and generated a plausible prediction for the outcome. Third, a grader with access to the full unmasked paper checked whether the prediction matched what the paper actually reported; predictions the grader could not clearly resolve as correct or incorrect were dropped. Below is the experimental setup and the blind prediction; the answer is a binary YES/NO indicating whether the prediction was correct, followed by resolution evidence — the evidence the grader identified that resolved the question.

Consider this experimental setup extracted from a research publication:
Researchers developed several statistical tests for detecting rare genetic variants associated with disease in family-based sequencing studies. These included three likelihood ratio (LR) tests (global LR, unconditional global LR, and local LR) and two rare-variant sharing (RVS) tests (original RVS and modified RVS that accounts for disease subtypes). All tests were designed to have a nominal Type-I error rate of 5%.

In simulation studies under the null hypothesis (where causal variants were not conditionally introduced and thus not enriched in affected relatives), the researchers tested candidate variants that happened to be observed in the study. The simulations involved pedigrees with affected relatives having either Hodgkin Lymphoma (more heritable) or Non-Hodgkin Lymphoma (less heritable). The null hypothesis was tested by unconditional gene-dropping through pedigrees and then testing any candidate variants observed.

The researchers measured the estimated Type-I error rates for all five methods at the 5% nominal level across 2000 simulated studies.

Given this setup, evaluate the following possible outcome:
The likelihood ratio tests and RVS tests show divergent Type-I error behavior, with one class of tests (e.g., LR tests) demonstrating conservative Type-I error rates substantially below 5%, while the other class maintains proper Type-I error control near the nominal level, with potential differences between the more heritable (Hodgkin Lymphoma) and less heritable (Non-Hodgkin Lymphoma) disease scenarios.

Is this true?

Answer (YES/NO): NO